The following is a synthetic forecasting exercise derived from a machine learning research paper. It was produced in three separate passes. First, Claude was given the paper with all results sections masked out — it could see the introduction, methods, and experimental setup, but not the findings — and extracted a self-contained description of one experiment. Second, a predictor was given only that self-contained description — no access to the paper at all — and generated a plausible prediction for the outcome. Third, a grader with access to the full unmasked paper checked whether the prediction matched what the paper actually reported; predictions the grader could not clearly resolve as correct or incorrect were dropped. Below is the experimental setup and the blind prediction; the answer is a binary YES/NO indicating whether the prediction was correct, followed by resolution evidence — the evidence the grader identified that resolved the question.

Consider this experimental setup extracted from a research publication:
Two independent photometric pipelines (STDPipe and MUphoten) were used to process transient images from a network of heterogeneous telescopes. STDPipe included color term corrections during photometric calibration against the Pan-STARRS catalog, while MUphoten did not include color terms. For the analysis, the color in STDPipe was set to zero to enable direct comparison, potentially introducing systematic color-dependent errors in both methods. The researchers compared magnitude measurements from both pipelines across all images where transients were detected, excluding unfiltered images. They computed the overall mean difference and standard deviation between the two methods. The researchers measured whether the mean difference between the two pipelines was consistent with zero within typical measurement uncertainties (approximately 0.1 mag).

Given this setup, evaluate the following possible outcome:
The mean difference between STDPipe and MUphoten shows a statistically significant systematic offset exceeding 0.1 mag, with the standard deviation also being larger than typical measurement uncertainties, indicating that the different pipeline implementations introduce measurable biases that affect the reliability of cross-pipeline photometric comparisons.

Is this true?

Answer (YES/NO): NO